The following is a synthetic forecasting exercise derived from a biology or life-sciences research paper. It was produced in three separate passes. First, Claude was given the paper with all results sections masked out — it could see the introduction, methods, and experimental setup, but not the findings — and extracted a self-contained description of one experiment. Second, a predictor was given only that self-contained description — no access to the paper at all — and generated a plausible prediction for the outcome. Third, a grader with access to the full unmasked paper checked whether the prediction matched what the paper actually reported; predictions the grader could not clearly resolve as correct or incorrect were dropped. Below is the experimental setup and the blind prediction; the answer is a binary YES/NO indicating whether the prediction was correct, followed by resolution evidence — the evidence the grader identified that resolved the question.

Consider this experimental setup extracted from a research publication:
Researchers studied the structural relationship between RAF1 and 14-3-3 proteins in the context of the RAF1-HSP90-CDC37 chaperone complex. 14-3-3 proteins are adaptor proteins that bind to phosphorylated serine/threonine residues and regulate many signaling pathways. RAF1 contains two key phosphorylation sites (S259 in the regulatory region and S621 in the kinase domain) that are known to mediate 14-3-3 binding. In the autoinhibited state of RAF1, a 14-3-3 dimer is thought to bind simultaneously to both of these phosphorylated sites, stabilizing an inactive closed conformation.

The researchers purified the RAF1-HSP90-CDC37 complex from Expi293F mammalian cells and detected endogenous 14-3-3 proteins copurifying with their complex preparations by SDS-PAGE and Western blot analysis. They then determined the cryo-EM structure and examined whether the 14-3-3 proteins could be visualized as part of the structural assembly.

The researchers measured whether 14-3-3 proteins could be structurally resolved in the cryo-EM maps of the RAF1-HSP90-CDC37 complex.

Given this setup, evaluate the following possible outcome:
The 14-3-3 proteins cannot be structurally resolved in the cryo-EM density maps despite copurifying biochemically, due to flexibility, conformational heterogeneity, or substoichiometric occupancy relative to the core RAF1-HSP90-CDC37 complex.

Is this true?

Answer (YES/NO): YES